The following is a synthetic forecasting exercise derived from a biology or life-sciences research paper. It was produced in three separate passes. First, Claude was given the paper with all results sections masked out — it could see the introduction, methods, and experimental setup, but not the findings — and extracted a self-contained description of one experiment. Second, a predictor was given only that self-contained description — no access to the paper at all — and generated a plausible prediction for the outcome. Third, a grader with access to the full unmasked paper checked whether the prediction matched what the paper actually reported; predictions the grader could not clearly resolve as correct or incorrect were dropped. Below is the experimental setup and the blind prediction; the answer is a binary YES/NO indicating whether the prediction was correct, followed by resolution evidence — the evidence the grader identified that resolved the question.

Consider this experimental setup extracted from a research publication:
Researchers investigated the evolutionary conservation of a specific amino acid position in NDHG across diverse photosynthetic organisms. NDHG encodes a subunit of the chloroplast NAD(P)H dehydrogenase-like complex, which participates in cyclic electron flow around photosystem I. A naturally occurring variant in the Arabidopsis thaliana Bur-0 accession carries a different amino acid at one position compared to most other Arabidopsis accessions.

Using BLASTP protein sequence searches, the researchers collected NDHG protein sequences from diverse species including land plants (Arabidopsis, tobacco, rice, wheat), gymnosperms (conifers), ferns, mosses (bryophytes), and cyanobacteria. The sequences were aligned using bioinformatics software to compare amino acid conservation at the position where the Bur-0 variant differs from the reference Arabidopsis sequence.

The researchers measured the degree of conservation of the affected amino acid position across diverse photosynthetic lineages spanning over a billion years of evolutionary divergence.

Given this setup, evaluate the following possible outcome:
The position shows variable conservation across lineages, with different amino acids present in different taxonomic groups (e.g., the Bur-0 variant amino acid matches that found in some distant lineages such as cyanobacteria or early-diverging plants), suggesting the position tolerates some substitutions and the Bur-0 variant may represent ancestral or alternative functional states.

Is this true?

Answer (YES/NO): NO